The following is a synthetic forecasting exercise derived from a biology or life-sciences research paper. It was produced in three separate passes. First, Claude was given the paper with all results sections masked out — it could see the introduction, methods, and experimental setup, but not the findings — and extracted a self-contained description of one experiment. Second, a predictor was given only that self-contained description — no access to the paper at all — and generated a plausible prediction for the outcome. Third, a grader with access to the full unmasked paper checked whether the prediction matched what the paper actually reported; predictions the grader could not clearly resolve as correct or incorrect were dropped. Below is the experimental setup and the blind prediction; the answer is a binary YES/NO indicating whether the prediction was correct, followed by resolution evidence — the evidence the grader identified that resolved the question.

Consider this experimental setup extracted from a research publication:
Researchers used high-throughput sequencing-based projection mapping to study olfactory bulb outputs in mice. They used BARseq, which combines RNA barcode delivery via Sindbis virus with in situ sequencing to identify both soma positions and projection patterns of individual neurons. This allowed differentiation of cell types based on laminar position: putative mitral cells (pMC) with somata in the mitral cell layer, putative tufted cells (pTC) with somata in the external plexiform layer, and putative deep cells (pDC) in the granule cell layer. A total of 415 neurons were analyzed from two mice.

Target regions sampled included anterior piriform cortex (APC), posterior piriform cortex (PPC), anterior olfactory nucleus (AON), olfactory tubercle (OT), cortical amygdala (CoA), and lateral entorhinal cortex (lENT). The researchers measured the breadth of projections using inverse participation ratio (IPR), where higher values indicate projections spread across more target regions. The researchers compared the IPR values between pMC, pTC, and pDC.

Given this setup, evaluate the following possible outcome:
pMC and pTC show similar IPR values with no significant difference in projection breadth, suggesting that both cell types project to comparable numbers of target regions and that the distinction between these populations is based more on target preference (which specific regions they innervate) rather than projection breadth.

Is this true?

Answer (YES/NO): NO